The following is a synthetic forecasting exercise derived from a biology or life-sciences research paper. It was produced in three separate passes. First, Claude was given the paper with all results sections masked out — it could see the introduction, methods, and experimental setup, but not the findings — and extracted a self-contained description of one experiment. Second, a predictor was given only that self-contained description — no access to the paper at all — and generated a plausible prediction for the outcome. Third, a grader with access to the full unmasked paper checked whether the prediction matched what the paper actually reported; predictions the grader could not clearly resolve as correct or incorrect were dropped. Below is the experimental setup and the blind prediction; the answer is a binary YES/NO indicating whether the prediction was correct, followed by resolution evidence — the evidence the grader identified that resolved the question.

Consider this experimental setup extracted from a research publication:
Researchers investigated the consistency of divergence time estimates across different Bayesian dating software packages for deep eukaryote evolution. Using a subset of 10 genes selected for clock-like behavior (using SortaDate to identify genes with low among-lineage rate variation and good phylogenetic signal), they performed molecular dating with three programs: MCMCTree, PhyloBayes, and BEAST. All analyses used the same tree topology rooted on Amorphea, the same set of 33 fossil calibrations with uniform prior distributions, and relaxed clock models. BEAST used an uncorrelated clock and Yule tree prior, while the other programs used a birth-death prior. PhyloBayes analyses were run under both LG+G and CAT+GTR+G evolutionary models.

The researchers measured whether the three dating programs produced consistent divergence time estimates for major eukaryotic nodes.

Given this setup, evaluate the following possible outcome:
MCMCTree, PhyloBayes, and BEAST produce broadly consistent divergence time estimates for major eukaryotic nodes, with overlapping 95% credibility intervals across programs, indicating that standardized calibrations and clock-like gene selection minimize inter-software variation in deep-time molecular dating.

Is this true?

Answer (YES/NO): YES